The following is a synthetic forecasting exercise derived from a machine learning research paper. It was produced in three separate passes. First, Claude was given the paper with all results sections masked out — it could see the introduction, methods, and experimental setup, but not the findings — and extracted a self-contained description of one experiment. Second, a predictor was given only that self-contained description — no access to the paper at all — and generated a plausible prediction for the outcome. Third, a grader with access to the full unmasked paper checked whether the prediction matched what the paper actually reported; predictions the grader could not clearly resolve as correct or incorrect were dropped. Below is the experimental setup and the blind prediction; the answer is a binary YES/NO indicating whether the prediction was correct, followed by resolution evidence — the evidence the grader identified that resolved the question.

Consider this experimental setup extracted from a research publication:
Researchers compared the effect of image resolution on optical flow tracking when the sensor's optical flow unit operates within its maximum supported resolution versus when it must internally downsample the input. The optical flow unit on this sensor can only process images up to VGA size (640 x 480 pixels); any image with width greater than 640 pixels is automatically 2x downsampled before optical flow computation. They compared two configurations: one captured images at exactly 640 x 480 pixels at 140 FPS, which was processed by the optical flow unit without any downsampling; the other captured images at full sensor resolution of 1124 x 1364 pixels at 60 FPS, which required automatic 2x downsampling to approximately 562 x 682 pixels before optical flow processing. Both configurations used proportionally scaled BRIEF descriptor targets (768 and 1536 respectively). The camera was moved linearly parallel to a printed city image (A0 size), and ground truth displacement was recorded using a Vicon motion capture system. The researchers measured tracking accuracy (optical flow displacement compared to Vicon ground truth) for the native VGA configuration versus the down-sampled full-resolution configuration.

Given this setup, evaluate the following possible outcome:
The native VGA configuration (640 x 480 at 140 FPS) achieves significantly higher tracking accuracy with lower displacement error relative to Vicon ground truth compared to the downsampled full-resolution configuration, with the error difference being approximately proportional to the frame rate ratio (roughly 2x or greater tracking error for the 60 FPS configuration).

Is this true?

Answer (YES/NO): NO